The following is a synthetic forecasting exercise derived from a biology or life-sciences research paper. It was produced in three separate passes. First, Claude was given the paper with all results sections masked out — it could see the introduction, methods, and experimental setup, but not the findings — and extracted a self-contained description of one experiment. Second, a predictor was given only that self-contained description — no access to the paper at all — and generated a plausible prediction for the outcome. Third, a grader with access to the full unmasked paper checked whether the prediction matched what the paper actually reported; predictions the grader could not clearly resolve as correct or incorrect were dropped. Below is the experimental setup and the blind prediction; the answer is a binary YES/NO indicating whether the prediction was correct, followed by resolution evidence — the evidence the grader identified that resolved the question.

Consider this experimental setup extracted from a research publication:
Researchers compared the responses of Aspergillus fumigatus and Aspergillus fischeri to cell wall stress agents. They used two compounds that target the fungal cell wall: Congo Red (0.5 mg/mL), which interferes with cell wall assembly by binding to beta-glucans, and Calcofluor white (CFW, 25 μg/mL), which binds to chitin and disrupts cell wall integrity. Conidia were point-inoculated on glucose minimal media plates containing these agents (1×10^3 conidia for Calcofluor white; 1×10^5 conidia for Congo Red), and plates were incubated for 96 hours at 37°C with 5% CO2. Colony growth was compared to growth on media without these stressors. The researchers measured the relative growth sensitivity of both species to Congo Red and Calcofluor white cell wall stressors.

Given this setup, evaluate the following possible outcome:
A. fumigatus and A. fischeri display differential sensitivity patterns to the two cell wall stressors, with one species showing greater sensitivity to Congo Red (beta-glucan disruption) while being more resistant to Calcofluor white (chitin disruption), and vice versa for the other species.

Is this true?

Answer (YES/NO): NO